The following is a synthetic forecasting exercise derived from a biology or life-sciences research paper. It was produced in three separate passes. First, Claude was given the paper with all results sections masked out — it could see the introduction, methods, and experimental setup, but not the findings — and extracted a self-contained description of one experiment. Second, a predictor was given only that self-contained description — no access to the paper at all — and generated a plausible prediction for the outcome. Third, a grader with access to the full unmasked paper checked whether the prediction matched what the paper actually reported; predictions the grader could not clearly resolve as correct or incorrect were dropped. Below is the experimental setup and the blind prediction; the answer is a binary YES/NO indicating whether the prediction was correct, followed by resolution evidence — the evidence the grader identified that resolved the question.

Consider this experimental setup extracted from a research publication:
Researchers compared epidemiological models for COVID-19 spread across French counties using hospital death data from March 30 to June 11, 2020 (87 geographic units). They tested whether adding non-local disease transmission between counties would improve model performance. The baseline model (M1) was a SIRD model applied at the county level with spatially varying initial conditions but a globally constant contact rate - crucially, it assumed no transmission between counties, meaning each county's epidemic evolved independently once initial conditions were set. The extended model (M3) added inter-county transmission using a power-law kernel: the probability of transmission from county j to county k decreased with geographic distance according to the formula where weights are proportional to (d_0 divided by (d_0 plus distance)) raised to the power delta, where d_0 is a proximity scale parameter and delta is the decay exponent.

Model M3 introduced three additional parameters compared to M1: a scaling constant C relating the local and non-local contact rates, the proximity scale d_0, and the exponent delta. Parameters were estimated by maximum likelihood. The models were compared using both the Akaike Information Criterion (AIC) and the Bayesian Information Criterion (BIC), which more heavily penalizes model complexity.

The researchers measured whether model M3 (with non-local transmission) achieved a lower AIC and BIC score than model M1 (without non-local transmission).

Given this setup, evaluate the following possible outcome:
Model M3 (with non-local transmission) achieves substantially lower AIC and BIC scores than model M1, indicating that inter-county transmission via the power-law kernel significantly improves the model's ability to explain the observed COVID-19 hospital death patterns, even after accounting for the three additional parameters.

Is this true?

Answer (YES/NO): YES